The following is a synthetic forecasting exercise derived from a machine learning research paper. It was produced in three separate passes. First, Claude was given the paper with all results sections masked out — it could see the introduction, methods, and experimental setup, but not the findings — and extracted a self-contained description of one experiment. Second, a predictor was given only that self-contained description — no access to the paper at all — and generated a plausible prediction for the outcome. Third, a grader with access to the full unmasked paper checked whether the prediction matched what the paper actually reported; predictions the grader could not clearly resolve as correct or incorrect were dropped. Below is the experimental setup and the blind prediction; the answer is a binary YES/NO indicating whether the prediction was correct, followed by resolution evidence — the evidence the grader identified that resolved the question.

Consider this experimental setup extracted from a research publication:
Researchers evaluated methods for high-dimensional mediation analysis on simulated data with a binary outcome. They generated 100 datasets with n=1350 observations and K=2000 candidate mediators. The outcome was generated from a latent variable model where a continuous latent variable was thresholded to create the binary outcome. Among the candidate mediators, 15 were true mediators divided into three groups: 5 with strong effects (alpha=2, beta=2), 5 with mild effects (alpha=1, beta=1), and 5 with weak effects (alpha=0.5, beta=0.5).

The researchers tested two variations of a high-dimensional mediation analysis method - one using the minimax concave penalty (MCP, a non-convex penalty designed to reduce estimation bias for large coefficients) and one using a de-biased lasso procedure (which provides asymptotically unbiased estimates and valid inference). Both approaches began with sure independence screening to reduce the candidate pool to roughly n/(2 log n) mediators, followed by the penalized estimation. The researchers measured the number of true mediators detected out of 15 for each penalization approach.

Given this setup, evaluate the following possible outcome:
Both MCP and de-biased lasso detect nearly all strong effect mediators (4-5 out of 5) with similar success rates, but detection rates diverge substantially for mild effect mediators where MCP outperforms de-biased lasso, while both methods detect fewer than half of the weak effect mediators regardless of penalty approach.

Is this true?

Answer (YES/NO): NO